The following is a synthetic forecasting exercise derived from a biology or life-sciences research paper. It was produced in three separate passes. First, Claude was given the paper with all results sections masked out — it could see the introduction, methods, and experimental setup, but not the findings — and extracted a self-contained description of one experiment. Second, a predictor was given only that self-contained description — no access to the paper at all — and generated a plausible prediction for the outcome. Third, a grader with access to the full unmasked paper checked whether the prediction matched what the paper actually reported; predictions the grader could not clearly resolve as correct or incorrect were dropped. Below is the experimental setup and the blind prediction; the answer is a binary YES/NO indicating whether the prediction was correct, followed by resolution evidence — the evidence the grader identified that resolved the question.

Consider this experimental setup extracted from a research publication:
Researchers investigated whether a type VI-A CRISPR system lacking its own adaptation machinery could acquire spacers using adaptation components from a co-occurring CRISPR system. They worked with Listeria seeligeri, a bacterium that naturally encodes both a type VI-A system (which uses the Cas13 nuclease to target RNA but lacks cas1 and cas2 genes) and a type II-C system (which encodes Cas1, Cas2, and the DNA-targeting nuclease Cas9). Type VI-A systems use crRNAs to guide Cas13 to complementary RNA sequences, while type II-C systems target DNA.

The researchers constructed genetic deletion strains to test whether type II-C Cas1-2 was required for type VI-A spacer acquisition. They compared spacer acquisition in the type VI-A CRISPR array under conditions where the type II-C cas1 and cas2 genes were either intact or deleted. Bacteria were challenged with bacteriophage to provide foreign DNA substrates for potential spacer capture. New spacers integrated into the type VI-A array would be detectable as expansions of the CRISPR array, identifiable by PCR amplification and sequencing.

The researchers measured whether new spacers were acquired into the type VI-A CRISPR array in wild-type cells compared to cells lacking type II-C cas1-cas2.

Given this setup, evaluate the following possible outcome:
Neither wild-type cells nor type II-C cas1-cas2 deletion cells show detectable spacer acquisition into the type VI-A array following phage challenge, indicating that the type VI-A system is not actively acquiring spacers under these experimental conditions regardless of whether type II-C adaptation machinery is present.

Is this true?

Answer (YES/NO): NO